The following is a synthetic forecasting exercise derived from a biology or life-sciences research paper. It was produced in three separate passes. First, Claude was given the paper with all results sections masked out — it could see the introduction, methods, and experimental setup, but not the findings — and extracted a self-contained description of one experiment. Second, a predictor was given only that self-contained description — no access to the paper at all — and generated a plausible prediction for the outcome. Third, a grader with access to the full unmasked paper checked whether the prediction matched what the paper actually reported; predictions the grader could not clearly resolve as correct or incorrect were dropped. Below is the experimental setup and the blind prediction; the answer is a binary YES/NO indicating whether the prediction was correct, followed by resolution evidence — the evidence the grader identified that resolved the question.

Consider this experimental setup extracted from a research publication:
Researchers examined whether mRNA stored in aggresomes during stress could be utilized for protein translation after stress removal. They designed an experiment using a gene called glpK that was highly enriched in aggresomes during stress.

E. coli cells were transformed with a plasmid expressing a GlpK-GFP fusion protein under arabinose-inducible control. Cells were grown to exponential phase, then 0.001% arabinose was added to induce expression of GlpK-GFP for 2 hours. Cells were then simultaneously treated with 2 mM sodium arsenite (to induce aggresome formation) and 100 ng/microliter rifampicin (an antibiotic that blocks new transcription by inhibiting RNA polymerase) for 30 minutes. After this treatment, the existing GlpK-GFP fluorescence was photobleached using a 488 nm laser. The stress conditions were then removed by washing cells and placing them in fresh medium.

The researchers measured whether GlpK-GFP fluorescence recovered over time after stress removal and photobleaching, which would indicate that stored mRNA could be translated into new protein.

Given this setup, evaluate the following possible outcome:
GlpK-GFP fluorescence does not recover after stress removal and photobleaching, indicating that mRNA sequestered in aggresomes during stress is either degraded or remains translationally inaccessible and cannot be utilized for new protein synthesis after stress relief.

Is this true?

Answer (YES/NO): NO